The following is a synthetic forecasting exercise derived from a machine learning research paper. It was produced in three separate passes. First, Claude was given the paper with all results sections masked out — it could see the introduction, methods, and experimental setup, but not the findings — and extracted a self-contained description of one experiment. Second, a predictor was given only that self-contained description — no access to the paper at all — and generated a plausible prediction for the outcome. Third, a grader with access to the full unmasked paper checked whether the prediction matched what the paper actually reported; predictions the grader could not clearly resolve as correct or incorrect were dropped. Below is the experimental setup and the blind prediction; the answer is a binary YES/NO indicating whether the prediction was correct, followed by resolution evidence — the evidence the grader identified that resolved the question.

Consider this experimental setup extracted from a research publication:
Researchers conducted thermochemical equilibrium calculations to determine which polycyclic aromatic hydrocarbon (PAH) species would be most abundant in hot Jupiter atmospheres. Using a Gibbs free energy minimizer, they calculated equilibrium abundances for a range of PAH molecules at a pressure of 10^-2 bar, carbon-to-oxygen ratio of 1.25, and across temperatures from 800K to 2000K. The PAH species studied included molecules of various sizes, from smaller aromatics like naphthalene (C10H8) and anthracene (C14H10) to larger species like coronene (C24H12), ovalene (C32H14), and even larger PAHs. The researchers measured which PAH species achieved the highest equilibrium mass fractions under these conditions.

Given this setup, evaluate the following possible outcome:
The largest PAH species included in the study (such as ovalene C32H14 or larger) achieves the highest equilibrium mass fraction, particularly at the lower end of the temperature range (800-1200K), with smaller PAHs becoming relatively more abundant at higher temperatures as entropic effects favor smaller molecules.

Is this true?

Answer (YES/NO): NO